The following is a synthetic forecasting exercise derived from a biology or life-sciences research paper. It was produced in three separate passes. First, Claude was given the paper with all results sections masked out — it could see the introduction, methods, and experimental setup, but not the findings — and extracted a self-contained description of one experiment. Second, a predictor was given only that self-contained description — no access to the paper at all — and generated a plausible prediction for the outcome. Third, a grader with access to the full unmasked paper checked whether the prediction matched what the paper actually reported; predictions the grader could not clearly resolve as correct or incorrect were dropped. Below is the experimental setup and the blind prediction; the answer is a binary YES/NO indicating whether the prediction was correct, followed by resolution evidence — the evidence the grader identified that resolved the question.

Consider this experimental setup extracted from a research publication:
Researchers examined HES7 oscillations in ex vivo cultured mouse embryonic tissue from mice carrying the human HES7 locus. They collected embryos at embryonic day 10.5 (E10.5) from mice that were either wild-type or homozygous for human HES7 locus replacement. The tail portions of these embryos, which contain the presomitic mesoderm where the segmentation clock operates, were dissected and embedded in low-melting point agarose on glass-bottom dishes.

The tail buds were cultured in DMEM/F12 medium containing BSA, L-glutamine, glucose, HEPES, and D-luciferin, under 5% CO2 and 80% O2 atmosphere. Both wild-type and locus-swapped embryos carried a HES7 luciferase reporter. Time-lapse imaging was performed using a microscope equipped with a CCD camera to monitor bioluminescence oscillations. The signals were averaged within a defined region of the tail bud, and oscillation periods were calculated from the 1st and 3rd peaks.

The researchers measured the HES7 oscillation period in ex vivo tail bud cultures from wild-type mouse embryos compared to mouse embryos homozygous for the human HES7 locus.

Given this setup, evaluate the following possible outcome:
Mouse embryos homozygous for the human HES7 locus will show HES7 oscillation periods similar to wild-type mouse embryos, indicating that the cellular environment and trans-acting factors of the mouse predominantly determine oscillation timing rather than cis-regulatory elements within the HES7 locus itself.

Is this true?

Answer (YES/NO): YES